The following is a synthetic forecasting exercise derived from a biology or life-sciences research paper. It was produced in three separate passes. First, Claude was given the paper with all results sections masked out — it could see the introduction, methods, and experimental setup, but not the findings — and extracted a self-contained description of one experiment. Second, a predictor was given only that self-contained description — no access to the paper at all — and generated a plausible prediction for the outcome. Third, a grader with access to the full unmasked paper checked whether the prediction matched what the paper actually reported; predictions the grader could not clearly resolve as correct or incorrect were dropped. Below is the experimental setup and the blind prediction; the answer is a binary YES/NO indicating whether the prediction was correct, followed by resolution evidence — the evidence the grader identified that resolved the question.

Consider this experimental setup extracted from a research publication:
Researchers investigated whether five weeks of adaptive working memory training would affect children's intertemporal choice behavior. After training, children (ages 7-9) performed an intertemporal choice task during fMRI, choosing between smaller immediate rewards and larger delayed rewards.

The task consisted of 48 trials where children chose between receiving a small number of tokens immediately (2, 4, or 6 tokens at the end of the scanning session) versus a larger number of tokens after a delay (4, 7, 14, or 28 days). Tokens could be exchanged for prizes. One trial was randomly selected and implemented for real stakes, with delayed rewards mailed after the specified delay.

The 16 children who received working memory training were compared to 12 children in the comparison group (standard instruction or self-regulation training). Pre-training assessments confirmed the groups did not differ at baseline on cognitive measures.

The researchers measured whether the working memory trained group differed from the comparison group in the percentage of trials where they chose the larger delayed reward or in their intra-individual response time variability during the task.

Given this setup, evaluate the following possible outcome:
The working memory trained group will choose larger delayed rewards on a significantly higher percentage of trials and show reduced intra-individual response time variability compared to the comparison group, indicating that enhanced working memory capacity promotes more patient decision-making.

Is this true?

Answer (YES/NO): NO